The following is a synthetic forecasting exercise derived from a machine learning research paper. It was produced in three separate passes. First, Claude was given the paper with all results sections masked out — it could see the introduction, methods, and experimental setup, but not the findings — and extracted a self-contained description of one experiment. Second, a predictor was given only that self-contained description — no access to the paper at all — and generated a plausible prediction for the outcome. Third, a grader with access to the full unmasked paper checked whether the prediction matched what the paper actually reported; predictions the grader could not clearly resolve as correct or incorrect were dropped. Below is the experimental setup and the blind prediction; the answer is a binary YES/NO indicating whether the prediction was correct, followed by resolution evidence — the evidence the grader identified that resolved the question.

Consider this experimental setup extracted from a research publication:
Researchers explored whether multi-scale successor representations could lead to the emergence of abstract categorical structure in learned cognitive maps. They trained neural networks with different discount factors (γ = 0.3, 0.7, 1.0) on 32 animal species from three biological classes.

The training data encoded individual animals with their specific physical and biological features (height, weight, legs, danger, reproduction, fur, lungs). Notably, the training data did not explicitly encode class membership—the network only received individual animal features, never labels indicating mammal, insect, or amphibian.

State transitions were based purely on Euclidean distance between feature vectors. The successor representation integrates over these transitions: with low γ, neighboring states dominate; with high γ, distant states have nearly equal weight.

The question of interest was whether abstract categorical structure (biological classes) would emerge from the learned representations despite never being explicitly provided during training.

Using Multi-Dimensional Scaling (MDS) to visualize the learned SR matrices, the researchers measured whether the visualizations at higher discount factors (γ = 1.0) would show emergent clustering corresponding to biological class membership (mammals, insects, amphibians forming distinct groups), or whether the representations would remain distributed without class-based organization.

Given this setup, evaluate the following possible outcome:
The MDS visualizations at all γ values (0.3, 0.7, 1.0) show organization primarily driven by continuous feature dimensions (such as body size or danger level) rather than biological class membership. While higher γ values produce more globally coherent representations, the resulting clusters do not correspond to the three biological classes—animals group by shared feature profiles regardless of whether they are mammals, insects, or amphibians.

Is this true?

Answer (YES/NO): NO